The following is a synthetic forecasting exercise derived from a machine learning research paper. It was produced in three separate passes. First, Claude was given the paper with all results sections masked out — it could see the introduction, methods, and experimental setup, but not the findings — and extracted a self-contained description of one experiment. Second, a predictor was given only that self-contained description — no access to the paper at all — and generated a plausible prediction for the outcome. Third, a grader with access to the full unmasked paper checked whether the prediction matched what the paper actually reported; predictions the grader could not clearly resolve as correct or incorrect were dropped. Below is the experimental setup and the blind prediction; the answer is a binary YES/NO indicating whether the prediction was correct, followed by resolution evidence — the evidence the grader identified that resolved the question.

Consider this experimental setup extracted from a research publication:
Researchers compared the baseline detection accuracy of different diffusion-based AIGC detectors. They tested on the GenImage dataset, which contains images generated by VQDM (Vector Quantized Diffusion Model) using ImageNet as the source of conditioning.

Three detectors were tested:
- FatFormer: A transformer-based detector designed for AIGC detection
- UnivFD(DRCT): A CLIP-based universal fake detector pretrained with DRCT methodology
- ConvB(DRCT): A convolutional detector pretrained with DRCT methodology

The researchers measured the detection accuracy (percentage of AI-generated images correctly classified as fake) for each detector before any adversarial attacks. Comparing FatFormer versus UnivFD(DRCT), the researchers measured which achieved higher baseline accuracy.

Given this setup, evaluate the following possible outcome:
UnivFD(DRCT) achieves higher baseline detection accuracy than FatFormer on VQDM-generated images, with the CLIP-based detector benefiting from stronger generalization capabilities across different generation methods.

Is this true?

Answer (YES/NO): YES